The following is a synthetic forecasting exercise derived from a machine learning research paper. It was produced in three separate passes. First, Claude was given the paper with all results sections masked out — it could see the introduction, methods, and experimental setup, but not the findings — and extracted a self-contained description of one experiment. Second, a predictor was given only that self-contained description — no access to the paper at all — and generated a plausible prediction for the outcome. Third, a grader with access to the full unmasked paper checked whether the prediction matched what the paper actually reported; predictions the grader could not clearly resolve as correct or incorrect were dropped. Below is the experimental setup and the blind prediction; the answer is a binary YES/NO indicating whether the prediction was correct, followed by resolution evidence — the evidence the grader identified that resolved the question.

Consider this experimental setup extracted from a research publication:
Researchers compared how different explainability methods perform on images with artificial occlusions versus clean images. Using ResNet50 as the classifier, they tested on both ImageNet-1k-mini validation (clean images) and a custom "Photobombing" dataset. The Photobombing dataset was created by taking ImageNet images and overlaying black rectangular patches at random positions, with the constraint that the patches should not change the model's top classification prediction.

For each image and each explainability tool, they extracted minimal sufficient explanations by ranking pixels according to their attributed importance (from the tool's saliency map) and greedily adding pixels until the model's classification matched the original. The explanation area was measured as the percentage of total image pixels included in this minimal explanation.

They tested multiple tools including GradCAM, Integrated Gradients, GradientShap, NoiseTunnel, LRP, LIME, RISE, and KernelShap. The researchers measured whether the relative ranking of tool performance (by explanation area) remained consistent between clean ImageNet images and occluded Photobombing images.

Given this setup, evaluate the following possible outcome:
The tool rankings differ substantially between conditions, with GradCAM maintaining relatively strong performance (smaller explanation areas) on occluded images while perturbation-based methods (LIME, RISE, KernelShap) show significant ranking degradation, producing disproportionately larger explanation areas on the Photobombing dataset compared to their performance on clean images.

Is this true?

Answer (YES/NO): NO